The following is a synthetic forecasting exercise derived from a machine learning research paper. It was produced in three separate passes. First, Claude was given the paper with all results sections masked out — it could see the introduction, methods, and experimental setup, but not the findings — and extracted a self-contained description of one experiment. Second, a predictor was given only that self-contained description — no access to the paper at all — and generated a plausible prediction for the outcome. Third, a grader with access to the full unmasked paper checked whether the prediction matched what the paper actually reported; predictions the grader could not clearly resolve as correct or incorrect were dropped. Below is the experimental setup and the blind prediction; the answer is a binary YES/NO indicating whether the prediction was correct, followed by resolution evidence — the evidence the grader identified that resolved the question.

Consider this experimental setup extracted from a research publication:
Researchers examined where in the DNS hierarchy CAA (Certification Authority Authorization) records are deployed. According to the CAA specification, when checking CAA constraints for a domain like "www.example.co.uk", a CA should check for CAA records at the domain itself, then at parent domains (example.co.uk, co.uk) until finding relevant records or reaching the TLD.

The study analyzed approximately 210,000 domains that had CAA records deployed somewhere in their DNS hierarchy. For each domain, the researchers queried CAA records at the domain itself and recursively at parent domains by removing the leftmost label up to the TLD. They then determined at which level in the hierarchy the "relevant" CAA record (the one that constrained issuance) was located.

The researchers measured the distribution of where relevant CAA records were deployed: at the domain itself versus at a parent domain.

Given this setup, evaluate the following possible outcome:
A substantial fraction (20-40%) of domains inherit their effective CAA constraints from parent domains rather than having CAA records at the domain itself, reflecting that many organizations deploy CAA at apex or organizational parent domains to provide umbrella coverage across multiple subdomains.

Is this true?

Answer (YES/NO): NO